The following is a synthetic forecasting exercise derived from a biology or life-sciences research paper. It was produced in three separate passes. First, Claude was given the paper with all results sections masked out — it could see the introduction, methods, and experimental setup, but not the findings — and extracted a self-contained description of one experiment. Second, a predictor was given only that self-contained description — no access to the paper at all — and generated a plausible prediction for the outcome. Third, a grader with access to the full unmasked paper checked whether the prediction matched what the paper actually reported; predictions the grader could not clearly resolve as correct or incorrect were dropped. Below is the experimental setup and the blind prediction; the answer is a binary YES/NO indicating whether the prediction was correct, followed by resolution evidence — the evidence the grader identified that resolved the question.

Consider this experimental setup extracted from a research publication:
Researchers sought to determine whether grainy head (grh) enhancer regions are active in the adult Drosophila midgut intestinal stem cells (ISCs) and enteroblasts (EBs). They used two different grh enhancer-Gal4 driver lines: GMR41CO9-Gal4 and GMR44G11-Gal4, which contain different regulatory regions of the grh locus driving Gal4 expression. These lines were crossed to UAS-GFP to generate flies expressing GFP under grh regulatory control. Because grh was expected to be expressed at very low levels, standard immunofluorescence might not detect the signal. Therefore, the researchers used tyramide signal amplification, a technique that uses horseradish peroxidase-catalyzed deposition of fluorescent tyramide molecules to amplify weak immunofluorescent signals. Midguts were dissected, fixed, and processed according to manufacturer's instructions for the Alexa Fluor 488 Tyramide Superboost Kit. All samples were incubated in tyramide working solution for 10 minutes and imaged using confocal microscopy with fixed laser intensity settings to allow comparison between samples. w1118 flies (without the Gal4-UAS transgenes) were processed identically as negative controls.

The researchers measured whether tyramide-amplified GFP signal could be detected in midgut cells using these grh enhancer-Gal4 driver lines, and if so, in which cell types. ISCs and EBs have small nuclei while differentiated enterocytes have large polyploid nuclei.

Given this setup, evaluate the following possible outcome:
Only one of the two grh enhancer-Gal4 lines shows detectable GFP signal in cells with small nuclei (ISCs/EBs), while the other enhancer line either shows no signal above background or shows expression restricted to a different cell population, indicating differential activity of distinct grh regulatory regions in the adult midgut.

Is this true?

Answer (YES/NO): NO